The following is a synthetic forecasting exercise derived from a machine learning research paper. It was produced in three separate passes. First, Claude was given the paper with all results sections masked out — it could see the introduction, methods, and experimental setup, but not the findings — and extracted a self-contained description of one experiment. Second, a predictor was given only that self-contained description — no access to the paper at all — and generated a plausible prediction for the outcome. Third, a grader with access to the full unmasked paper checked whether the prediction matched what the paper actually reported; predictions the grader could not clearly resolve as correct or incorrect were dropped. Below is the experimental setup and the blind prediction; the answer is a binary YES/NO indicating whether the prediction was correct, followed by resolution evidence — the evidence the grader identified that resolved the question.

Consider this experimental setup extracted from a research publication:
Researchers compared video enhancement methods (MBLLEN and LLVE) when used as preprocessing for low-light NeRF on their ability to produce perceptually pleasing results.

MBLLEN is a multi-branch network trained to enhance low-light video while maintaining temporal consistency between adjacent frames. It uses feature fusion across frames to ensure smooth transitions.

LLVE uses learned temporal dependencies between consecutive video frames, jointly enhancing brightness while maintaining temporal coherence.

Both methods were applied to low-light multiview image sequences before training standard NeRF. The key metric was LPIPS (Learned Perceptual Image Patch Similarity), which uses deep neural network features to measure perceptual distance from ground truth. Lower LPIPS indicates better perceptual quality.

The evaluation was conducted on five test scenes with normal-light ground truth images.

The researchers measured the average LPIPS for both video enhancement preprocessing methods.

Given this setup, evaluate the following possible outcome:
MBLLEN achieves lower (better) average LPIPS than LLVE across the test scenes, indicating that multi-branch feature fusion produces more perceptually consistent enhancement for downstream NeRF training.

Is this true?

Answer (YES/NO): NO